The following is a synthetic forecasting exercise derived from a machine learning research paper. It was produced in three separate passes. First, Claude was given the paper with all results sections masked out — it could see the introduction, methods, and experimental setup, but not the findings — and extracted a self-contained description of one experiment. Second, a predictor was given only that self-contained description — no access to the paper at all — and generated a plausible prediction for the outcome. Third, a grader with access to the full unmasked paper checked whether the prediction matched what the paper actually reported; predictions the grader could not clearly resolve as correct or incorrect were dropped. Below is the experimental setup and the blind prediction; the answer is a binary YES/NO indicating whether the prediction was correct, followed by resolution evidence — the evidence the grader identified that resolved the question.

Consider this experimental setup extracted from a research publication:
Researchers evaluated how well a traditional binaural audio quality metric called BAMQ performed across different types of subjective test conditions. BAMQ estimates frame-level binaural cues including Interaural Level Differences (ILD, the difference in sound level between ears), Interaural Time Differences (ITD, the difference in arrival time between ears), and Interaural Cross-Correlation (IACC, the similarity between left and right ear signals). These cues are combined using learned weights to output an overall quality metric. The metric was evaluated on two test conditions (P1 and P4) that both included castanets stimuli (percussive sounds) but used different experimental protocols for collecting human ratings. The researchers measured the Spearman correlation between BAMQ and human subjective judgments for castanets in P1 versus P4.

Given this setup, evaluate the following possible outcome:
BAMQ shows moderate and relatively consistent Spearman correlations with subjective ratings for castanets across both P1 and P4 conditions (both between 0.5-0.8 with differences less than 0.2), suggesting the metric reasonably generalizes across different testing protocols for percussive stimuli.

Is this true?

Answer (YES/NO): NO